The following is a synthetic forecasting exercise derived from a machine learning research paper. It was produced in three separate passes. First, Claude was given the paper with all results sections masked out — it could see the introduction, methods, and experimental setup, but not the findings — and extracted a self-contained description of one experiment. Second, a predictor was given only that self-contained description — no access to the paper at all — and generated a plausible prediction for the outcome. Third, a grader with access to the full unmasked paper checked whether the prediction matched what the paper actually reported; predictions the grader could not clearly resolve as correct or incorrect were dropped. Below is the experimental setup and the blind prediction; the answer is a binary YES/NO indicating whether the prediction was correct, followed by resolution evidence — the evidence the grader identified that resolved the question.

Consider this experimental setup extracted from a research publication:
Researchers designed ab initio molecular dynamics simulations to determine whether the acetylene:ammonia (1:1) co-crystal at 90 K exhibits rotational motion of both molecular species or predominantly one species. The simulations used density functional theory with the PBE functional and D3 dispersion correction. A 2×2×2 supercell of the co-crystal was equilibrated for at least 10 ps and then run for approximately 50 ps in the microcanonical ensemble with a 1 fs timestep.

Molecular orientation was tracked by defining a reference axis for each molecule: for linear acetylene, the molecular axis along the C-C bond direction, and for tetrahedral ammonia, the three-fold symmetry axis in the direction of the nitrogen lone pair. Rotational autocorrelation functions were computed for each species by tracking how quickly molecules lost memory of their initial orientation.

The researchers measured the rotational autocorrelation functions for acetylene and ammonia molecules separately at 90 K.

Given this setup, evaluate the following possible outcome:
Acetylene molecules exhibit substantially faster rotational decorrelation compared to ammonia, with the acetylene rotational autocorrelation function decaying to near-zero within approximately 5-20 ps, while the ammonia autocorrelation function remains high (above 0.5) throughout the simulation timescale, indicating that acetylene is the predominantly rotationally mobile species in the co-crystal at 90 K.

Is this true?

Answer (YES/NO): NO